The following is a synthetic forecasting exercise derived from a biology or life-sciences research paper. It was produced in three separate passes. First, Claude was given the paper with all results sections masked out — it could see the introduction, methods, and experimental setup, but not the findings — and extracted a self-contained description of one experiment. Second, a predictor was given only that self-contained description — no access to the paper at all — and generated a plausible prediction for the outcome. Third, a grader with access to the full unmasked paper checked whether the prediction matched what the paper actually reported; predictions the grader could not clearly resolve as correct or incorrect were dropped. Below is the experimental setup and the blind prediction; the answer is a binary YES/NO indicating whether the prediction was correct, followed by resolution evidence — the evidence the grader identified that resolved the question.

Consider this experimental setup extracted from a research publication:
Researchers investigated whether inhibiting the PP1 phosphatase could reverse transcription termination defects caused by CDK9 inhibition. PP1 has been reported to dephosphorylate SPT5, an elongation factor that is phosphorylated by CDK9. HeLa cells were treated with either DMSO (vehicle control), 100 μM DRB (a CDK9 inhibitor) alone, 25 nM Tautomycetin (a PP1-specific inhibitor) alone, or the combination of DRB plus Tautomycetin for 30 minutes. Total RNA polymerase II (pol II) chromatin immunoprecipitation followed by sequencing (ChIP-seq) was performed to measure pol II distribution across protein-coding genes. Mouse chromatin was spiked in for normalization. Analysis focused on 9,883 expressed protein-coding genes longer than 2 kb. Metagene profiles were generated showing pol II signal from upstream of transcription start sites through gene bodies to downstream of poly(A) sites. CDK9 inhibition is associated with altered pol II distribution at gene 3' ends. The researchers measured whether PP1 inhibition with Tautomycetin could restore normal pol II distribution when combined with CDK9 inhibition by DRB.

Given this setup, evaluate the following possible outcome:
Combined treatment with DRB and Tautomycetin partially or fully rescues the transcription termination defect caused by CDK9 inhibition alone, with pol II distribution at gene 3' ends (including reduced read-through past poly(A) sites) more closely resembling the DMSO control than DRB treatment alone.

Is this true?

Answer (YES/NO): NO